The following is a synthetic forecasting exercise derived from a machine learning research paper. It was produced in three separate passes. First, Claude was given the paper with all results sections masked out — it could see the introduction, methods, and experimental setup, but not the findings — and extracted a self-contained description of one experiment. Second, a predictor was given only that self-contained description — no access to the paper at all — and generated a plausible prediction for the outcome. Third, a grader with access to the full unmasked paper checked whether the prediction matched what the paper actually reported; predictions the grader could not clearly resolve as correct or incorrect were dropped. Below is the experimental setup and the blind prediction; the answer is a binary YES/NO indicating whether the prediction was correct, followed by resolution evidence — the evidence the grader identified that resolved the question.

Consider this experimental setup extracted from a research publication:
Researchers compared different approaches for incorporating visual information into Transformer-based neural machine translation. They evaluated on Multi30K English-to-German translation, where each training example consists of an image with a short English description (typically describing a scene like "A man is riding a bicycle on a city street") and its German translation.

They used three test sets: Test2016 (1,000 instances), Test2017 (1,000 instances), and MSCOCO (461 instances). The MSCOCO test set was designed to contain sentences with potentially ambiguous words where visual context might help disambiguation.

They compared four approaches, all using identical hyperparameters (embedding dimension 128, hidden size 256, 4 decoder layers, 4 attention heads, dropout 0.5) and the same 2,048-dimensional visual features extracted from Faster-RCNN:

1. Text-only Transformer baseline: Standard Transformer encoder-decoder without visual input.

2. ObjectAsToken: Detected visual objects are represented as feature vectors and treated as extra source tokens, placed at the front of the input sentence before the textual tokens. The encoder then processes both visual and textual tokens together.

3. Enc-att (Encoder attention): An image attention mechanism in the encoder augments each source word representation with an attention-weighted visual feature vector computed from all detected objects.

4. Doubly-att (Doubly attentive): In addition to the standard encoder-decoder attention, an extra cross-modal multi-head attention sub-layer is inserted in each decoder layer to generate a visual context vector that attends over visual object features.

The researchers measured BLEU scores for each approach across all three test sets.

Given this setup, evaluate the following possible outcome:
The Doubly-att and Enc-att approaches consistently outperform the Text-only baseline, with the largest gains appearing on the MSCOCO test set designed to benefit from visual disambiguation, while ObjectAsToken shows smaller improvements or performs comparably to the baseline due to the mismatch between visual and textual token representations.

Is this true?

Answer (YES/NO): NO